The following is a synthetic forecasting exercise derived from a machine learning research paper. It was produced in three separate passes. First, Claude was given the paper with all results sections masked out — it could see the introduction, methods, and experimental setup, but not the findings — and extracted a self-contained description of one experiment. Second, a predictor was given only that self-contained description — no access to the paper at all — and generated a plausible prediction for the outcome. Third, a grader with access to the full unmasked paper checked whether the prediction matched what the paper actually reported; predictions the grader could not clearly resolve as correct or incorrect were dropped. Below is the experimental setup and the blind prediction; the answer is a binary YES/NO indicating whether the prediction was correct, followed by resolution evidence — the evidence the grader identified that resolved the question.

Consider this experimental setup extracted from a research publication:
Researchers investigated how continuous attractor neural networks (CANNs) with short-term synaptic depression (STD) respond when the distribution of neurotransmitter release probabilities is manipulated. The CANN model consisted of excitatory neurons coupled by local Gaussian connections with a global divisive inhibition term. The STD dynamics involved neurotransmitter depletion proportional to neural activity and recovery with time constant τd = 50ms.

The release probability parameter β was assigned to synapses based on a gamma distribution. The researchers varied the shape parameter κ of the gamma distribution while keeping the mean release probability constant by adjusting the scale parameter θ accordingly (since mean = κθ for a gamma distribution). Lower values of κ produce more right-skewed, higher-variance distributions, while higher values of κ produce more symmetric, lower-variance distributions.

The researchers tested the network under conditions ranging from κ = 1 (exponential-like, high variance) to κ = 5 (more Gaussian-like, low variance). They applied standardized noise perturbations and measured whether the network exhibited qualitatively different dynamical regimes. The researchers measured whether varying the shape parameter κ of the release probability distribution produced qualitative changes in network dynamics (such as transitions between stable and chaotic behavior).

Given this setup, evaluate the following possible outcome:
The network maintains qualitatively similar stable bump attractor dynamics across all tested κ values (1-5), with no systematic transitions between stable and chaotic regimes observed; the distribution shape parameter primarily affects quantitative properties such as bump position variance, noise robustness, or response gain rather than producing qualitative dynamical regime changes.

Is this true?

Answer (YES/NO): NO